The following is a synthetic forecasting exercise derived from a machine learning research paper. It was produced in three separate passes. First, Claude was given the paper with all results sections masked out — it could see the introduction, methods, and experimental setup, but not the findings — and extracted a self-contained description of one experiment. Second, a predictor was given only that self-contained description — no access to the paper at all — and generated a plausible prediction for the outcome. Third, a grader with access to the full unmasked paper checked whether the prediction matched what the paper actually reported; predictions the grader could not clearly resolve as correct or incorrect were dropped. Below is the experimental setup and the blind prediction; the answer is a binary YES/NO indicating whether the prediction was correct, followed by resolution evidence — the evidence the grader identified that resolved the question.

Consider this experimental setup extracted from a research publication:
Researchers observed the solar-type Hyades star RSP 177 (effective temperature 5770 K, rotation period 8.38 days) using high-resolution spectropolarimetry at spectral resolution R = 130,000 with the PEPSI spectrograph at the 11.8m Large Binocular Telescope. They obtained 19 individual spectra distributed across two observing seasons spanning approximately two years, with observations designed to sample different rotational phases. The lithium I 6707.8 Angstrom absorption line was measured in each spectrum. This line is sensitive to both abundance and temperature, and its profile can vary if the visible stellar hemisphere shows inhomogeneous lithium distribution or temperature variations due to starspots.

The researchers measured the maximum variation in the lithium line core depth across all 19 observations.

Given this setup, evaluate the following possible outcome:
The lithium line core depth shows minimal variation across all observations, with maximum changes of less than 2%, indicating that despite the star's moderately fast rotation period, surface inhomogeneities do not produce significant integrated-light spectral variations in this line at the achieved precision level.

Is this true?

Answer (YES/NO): YES